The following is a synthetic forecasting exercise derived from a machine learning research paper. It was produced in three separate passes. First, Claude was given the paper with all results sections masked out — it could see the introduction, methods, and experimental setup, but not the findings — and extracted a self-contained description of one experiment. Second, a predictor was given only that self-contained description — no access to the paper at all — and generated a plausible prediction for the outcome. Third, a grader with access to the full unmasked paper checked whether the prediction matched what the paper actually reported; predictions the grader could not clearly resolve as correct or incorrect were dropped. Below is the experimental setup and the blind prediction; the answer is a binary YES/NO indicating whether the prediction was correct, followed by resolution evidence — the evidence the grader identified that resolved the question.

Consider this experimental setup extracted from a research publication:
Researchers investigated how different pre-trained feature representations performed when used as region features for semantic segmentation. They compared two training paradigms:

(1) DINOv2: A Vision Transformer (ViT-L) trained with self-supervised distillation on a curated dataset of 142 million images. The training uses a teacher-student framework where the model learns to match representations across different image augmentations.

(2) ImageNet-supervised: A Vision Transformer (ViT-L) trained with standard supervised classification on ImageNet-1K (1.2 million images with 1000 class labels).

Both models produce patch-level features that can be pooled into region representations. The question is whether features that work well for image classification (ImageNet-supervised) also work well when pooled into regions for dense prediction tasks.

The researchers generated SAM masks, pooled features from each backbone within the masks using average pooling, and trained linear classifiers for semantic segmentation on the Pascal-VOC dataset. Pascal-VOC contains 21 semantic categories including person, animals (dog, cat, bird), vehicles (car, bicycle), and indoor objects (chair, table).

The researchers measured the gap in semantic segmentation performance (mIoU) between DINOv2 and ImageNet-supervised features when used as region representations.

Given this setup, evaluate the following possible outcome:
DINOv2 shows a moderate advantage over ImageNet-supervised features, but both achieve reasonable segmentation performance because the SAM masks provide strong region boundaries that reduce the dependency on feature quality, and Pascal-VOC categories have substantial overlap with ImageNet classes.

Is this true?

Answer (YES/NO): NO